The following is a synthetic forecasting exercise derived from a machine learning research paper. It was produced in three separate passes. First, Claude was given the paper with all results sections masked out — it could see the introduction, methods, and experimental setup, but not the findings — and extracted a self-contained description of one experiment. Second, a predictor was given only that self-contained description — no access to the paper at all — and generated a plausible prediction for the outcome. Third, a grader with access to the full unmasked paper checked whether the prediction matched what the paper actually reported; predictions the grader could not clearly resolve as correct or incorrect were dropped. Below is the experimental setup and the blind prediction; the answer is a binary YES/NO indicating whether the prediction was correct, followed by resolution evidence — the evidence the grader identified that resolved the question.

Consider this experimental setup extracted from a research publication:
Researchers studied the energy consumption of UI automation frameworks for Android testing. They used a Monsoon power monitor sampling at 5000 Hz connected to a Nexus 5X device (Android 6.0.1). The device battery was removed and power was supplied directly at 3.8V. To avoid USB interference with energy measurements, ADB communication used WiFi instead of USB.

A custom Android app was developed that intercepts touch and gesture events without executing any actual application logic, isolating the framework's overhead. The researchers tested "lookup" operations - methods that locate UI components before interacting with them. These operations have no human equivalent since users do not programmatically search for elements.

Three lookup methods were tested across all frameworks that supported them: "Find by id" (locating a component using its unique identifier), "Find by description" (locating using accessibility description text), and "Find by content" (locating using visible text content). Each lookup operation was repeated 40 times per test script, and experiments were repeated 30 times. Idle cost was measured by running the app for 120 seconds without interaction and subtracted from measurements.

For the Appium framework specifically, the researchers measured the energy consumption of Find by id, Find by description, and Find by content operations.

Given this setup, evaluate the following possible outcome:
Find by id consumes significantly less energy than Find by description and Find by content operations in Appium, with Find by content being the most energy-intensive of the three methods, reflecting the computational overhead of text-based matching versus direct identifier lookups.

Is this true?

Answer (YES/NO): NO